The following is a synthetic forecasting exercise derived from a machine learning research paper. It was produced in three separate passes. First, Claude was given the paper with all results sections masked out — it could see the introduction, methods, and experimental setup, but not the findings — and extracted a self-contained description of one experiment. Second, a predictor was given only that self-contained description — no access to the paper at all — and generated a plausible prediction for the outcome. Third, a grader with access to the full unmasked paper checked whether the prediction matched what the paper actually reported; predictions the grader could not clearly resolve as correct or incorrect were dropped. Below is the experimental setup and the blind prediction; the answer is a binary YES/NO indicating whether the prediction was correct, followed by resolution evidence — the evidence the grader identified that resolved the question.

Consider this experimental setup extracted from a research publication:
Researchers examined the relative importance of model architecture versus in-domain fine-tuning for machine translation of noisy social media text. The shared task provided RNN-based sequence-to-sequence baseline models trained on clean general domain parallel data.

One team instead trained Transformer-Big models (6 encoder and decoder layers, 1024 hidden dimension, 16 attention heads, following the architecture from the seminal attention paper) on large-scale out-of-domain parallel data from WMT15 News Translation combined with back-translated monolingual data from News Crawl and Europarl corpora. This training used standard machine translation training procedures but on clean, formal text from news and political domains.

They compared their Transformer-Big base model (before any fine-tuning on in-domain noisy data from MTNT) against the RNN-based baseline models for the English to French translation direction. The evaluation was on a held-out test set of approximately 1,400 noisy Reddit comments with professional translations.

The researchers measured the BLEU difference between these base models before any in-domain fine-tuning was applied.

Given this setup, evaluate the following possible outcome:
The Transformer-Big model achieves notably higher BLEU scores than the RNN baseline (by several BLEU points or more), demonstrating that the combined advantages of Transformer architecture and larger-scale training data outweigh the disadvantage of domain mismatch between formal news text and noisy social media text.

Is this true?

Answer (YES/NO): YES